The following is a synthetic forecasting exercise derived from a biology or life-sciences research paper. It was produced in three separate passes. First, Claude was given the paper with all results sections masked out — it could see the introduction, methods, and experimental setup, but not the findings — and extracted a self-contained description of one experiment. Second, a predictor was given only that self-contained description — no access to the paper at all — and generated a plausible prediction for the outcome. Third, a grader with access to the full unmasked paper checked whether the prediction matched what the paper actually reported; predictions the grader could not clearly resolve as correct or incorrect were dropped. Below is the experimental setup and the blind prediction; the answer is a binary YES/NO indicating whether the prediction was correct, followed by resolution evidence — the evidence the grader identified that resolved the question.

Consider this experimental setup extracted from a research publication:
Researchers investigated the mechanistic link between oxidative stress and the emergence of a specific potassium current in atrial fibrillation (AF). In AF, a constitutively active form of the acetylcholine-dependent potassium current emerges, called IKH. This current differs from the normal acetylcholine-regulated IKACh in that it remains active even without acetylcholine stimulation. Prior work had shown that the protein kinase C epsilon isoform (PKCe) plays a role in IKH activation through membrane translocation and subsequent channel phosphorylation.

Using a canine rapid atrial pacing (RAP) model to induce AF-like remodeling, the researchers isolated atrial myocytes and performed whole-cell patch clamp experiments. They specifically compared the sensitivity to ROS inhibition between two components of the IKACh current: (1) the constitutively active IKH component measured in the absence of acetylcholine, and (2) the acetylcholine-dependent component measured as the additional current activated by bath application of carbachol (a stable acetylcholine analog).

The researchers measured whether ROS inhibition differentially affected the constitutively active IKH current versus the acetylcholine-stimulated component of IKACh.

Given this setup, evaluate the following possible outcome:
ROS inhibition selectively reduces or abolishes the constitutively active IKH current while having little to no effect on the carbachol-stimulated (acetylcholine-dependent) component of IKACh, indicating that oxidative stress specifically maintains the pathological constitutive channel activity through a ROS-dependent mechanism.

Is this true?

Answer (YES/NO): YES